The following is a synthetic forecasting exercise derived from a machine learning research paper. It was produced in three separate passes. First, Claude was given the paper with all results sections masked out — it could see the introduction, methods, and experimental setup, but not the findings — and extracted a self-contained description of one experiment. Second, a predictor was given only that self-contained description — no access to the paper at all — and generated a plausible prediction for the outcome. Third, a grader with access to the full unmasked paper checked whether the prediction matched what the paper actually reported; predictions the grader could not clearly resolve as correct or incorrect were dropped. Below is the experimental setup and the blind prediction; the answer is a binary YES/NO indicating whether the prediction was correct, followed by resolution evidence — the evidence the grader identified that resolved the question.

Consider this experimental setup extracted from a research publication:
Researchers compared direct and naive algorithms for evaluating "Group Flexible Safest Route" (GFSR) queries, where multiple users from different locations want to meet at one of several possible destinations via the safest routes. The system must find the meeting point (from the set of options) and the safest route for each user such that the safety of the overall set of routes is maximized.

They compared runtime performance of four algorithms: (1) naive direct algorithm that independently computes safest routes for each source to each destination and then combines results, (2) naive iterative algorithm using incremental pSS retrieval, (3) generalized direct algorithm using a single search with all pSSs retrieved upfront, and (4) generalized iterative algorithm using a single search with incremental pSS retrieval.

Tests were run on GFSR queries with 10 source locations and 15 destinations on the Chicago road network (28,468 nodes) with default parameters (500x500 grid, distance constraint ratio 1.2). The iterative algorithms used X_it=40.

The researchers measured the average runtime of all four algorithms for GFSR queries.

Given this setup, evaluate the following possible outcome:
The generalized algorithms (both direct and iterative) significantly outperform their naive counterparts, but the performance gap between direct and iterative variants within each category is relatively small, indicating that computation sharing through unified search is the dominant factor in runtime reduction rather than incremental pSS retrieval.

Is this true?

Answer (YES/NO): YES